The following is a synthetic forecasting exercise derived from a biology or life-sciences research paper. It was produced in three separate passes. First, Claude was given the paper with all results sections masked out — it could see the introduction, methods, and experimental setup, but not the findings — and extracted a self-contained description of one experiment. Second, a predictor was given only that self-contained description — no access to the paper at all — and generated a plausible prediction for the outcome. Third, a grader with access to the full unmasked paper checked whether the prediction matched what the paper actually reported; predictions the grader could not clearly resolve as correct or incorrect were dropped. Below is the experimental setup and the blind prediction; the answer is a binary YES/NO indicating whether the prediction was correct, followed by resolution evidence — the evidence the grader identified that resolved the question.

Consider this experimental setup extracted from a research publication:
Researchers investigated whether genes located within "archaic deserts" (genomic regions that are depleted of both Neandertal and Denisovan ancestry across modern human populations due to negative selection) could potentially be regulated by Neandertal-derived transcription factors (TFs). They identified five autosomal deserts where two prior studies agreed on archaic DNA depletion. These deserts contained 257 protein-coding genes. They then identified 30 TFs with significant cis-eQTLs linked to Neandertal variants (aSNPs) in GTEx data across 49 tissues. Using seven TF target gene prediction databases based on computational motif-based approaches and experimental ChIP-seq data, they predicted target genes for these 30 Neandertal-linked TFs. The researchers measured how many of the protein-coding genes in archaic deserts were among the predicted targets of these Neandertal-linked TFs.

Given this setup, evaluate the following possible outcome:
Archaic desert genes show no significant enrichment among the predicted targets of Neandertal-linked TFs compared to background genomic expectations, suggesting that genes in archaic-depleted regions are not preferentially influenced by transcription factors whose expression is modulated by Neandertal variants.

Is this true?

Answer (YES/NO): NO